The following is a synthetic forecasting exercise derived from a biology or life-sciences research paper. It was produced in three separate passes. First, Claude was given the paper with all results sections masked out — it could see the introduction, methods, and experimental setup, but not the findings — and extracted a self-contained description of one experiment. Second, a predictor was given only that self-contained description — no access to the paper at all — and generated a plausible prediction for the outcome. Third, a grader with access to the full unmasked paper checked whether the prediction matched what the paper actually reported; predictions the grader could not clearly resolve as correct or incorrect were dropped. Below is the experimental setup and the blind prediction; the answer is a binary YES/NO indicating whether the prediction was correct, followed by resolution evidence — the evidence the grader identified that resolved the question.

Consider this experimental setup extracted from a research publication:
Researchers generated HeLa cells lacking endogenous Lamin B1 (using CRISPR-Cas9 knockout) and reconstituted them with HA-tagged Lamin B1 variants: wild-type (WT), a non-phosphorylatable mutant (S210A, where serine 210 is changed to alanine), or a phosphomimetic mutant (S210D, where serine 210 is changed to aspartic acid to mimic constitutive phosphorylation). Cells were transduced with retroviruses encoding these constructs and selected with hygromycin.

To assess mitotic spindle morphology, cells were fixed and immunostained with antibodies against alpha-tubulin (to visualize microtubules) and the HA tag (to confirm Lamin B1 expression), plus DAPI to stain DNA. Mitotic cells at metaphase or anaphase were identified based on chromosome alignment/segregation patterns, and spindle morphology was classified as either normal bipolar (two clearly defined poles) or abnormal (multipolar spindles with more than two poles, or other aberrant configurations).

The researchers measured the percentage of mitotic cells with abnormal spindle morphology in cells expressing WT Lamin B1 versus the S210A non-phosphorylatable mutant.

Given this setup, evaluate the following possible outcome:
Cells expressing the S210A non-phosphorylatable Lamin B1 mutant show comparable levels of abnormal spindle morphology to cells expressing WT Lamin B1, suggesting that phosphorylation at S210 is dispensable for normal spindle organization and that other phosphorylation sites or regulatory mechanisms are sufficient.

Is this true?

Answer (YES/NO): NO